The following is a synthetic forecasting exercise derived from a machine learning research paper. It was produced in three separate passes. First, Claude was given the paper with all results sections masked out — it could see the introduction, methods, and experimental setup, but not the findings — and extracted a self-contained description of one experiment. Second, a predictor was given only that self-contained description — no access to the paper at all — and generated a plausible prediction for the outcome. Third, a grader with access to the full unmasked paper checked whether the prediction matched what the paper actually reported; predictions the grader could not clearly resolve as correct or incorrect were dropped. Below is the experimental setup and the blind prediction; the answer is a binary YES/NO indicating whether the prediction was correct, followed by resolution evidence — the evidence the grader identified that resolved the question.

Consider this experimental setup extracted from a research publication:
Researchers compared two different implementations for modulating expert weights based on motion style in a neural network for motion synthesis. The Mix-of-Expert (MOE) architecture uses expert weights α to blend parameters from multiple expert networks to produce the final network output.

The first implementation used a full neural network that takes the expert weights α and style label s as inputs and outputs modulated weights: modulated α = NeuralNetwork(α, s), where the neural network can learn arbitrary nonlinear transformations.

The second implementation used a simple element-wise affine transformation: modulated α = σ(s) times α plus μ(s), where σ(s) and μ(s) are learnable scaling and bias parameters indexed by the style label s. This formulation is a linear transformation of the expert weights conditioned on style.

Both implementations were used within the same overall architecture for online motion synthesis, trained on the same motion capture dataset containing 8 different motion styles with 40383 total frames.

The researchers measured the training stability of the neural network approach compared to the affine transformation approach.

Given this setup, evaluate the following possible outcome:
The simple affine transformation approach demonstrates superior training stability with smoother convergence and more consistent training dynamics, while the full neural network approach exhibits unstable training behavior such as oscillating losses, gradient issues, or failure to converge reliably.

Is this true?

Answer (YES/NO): NO